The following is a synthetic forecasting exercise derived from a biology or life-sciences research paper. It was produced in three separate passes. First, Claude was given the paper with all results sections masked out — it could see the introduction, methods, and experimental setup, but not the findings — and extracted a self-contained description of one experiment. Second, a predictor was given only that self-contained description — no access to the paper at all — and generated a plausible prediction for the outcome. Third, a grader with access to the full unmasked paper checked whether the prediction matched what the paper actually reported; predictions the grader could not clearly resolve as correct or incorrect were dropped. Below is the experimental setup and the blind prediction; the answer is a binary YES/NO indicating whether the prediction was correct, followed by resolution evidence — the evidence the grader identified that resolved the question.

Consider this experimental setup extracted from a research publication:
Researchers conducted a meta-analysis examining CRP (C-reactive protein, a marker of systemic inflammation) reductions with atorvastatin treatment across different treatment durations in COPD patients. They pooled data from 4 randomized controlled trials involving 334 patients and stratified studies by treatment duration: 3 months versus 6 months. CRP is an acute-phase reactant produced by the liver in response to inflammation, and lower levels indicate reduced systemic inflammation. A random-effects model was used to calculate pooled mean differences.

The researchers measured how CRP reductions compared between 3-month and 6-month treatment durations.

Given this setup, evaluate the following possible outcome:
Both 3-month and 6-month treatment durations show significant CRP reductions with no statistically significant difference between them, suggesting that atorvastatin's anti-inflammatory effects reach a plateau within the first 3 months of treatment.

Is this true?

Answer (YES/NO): NO